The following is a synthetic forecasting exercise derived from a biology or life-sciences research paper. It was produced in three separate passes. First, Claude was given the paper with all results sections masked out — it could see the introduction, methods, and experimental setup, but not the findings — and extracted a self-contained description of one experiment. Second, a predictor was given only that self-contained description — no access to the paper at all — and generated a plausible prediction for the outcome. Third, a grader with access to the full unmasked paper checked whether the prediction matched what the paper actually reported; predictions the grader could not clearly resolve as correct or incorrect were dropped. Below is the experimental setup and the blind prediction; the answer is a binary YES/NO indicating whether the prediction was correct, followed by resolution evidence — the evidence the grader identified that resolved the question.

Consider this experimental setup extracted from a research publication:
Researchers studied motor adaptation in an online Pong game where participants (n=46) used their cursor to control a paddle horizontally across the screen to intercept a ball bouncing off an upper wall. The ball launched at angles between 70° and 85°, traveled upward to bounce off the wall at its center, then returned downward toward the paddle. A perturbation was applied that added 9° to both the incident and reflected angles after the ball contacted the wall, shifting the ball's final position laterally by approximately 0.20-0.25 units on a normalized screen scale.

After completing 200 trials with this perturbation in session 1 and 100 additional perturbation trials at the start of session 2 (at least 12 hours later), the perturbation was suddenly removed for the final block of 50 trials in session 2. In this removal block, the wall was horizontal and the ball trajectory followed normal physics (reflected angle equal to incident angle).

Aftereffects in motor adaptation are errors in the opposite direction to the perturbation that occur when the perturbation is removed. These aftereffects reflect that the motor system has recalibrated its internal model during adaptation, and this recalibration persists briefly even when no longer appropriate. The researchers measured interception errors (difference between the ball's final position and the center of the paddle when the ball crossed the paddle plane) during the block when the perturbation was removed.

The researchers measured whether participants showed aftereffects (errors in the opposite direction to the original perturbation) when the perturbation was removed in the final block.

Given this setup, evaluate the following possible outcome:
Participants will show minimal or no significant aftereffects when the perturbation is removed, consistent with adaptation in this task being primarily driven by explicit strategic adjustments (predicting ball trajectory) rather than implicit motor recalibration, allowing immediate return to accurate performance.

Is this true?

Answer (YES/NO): NO